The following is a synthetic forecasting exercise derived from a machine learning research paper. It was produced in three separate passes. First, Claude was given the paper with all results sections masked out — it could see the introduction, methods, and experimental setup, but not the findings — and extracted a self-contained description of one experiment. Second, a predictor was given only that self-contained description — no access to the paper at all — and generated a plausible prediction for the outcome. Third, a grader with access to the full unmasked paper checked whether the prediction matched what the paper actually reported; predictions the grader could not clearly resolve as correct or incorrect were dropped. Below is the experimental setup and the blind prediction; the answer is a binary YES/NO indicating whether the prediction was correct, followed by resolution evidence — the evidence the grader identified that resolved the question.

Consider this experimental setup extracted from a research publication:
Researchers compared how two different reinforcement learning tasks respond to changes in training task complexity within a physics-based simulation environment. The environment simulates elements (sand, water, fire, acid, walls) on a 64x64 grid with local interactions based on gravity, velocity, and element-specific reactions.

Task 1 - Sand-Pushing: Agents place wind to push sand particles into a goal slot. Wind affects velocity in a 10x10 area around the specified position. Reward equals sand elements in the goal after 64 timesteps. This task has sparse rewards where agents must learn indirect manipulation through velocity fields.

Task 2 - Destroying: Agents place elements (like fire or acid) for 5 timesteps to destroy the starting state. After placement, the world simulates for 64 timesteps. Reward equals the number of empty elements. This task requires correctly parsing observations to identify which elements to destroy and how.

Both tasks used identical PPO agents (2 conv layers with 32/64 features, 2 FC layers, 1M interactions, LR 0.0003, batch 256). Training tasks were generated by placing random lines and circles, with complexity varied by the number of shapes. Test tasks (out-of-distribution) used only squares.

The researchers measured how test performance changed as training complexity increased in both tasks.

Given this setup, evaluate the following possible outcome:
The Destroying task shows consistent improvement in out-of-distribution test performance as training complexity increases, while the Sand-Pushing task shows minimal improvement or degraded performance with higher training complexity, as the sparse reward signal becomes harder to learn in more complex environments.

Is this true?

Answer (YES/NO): NO